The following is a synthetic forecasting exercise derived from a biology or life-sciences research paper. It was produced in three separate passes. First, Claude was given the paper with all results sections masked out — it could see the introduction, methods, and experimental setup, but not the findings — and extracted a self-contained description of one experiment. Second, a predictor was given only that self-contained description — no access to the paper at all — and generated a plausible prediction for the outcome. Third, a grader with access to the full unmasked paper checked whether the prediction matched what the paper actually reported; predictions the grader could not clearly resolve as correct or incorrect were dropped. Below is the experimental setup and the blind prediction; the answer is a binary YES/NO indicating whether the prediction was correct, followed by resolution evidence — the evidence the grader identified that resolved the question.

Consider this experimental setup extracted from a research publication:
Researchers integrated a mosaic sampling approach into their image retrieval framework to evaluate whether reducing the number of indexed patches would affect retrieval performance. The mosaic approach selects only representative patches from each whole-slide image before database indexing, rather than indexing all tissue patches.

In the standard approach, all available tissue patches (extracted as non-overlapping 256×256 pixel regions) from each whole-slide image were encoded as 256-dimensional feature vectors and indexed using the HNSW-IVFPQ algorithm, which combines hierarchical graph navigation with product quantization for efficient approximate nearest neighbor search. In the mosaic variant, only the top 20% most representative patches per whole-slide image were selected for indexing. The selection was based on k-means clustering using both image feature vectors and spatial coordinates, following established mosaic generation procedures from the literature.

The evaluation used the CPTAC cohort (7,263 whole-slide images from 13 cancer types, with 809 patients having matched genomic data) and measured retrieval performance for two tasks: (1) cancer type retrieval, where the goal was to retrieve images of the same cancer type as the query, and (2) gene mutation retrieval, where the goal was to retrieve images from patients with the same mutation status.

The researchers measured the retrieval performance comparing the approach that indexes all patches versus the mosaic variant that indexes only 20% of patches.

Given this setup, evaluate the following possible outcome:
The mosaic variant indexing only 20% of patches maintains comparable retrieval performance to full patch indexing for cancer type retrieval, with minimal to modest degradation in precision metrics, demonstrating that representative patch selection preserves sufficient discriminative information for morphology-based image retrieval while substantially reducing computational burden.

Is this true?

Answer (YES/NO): YES